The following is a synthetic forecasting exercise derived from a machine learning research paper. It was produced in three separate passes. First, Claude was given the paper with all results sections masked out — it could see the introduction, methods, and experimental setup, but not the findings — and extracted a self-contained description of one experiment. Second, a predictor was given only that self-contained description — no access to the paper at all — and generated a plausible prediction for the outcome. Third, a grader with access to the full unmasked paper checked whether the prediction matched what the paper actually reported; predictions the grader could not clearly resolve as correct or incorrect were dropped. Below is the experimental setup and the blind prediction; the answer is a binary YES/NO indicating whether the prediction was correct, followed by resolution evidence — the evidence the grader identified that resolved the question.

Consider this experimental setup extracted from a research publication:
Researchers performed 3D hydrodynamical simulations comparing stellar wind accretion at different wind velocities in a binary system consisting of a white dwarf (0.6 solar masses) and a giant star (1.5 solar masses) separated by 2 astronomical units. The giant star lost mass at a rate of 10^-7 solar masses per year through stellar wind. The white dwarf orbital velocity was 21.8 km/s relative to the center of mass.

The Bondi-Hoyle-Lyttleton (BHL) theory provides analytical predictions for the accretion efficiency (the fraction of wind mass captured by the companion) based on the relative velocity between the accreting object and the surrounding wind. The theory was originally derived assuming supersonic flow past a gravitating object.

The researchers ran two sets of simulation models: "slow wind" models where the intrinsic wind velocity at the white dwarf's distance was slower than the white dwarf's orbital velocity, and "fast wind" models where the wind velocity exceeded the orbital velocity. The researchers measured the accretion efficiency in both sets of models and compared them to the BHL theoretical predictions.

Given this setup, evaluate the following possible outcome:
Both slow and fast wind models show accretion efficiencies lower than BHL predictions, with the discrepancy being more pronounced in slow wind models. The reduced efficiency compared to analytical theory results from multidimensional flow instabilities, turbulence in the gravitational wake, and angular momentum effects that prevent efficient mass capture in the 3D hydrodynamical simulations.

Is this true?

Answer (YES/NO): NO